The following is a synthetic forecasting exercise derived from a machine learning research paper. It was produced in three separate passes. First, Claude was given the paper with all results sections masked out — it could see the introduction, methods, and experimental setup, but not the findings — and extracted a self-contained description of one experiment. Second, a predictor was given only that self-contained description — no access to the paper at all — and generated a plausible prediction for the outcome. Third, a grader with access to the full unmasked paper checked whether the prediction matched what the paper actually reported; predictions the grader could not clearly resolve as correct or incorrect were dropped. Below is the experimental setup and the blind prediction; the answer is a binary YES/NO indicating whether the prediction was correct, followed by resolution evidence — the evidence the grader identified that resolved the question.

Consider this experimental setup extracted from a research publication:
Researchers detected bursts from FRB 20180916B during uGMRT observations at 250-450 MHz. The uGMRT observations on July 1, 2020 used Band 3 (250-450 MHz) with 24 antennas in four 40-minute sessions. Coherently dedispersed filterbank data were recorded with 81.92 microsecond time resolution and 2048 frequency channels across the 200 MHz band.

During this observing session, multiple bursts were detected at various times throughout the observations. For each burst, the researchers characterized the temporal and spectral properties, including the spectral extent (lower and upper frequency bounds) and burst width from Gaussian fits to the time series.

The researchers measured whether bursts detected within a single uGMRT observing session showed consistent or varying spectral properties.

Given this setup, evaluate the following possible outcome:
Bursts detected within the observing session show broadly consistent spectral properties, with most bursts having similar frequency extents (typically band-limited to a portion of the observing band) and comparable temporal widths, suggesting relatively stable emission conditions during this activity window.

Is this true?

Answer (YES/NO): NO